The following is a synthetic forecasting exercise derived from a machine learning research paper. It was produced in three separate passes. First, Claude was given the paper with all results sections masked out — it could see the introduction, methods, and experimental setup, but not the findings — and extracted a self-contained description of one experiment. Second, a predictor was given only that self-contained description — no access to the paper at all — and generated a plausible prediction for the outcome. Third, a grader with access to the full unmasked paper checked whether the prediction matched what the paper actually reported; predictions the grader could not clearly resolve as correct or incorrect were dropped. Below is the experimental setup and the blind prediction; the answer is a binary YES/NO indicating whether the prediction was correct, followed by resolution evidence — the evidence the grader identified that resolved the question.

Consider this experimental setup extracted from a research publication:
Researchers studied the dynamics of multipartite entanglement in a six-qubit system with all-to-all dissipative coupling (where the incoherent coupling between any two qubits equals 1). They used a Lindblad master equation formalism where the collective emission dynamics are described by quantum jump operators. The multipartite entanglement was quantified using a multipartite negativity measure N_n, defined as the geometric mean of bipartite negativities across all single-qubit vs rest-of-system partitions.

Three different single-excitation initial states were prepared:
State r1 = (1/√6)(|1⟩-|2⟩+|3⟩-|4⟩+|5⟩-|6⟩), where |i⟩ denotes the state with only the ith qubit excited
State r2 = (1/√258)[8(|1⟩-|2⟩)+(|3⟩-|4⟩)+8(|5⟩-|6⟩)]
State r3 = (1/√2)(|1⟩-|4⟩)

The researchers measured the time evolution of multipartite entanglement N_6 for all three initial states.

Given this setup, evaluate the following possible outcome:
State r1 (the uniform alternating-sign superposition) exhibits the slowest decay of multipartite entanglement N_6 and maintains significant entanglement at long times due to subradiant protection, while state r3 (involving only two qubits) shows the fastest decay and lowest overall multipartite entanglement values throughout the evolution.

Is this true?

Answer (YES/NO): NO